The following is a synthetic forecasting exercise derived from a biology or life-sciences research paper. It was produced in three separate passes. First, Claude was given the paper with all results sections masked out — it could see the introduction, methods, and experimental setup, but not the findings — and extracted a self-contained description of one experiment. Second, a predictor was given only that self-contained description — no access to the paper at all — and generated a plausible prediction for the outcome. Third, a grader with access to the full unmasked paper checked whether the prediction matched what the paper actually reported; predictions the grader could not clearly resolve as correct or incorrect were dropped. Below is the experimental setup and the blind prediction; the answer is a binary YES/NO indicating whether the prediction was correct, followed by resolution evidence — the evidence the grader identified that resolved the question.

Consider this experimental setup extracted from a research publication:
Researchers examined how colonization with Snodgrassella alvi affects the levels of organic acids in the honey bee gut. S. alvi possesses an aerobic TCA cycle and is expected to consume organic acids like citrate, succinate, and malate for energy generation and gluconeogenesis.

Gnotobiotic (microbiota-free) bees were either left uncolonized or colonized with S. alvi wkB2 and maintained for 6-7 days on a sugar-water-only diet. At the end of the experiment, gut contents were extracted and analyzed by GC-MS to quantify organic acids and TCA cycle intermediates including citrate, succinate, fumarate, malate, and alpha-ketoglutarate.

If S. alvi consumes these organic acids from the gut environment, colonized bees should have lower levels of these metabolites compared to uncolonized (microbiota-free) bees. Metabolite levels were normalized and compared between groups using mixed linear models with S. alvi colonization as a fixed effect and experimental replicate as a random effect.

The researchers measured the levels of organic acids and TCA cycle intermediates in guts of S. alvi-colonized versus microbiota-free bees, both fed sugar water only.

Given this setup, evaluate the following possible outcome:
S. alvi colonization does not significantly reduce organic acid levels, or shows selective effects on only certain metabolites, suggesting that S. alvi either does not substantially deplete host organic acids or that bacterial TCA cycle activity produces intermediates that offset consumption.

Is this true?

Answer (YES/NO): NO